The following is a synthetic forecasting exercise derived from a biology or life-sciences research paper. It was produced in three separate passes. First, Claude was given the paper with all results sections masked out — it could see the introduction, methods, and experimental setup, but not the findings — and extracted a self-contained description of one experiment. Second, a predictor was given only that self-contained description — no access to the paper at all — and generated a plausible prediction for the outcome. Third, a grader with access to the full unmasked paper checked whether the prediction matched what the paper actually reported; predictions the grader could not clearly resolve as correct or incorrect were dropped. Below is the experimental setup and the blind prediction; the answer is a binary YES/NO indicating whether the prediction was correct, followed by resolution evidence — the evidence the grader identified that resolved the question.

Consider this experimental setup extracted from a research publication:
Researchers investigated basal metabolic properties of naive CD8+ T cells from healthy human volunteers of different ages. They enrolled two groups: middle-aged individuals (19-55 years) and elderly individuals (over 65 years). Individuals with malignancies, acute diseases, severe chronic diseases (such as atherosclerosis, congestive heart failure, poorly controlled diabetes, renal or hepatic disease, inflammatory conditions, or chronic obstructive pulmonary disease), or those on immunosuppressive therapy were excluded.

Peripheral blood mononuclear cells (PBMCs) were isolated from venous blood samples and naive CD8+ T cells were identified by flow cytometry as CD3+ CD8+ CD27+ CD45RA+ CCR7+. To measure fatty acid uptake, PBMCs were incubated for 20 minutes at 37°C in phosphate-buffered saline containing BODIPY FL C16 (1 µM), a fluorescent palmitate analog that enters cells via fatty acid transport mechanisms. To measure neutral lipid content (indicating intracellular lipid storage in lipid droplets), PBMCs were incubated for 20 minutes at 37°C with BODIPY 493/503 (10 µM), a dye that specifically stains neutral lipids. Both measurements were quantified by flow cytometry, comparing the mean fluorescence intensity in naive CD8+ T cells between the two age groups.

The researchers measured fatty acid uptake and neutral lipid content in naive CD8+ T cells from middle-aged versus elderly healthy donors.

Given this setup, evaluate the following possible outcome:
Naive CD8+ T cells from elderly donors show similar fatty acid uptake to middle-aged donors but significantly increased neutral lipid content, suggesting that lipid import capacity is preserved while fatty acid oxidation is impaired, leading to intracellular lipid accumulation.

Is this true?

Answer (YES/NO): NO